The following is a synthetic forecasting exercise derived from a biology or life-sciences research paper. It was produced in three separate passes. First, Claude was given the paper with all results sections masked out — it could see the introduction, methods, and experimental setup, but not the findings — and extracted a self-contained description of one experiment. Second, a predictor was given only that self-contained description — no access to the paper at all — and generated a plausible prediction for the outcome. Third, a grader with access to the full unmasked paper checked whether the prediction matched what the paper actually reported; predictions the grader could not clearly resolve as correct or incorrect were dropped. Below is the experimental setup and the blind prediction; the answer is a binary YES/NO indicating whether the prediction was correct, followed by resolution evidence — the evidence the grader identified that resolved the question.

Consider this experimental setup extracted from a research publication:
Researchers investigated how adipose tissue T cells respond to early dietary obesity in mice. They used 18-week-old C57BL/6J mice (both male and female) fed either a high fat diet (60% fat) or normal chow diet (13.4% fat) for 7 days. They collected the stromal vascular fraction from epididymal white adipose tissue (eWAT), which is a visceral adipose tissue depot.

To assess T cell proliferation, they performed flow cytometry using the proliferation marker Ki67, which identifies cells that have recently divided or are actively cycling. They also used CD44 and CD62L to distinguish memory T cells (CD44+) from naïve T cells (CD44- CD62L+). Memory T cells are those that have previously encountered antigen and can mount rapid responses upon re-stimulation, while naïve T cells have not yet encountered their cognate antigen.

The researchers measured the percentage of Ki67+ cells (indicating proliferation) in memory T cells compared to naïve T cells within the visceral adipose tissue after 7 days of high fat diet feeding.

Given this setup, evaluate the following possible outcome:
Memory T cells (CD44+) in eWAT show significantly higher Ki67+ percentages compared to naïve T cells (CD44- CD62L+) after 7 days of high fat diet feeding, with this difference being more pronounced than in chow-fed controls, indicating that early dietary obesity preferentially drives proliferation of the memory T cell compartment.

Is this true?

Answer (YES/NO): YES